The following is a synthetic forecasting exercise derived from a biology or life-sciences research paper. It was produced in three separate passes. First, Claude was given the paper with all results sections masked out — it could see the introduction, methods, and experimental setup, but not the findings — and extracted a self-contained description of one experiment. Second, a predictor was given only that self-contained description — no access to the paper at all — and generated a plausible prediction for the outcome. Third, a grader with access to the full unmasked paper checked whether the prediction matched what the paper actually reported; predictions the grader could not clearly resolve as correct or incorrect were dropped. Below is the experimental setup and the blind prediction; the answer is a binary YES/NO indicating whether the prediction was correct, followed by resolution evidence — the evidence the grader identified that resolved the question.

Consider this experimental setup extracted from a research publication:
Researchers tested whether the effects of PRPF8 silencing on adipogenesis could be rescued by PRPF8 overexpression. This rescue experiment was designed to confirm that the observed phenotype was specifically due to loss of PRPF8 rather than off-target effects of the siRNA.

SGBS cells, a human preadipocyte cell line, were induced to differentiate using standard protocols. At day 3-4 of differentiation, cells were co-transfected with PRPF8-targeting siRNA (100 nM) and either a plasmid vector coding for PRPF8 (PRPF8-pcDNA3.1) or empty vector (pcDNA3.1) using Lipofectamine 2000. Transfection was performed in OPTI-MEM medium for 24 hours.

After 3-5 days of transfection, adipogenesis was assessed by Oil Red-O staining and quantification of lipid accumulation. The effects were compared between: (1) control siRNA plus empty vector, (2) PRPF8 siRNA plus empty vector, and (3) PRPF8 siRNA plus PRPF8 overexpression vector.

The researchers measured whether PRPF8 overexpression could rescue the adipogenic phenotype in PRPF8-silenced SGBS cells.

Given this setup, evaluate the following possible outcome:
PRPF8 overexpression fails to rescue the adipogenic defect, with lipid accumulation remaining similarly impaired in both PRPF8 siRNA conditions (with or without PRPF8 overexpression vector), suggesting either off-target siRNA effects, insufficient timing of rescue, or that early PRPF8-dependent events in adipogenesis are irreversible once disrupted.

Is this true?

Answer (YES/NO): NO